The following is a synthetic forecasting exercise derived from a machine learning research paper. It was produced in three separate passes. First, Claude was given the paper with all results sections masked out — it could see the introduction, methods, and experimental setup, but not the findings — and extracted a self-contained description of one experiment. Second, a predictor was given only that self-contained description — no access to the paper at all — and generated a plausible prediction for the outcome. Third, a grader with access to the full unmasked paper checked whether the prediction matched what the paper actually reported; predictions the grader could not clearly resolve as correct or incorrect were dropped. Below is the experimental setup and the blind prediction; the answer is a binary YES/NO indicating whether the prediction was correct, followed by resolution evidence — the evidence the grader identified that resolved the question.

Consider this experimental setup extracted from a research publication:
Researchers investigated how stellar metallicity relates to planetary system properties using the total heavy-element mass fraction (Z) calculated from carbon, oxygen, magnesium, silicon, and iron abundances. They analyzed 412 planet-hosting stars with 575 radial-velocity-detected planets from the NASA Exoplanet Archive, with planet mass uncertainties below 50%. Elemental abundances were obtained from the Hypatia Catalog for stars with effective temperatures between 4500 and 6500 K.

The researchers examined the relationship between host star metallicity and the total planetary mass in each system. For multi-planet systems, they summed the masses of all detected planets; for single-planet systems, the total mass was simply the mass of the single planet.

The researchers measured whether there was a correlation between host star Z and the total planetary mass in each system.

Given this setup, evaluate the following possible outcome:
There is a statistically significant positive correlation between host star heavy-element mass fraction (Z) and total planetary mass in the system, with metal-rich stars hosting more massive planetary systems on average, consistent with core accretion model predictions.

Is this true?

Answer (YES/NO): YES